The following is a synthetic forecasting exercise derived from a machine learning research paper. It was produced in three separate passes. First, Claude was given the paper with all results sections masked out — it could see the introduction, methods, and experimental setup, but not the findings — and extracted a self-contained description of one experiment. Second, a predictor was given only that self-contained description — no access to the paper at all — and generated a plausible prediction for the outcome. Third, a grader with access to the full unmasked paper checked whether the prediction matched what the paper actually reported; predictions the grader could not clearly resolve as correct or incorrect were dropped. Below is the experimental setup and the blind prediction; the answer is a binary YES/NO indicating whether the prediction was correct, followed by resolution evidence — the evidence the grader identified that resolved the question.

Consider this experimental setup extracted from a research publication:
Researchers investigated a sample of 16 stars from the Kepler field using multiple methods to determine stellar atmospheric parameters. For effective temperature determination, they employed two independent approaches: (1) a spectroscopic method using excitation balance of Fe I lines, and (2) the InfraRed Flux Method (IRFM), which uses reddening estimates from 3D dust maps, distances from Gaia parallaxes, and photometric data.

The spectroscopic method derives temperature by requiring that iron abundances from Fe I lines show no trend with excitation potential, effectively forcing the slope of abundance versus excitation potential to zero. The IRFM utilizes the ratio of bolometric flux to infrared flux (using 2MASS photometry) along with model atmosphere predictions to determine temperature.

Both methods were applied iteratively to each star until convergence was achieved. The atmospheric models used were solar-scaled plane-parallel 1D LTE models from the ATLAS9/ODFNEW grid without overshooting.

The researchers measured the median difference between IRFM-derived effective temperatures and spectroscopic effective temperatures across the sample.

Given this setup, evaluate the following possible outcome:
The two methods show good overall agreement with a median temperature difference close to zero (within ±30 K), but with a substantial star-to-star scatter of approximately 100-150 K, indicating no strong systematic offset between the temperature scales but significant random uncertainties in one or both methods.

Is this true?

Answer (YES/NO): NO